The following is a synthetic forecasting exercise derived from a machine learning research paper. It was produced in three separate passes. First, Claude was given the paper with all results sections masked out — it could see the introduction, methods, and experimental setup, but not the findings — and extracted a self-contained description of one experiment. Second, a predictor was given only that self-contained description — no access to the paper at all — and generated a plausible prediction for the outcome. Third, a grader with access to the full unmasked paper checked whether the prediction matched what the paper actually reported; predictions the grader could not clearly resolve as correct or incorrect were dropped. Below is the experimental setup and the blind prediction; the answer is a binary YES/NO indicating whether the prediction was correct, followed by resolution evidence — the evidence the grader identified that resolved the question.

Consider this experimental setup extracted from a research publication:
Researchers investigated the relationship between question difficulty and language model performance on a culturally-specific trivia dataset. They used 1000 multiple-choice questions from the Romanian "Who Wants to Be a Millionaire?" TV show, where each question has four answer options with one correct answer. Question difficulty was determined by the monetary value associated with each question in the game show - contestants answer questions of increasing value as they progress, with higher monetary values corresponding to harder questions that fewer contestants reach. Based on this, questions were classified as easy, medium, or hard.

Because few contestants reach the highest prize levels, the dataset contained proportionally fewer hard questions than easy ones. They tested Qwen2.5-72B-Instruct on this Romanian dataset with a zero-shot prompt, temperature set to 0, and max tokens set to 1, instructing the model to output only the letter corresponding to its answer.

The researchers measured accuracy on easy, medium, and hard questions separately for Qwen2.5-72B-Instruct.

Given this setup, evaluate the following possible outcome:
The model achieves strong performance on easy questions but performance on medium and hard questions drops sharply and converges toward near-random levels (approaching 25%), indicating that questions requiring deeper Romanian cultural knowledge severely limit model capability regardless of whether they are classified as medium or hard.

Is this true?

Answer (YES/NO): NO